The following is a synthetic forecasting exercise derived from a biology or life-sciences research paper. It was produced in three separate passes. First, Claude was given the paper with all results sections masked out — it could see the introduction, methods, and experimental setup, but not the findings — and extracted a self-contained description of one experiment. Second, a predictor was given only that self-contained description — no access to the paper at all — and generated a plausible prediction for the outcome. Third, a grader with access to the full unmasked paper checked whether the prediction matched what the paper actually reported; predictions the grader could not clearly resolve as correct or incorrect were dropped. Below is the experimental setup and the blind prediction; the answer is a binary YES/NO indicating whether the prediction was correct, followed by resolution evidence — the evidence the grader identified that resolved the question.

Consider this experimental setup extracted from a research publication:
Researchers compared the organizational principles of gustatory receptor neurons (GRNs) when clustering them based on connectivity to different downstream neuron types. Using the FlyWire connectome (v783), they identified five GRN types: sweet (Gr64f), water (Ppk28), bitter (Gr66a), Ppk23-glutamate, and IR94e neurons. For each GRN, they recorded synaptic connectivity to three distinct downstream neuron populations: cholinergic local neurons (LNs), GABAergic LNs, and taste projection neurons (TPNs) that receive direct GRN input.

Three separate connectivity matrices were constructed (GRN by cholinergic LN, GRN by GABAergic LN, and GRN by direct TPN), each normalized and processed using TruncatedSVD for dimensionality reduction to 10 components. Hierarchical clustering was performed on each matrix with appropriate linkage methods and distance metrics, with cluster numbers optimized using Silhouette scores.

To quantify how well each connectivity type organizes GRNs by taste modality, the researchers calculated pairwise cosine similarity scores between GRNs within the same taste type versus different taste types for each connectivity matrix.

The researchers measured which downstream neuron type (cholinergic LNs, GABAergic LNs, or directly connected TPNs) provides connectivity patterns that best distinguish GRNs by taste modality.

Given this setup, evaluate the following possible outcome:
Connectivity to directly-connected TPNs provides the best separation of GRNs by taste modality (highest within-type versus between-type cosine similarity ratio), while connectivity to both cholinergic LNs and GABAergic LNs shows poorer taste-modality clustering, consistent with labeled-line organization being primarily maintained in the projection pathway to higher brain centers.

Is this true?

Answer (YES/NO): NO